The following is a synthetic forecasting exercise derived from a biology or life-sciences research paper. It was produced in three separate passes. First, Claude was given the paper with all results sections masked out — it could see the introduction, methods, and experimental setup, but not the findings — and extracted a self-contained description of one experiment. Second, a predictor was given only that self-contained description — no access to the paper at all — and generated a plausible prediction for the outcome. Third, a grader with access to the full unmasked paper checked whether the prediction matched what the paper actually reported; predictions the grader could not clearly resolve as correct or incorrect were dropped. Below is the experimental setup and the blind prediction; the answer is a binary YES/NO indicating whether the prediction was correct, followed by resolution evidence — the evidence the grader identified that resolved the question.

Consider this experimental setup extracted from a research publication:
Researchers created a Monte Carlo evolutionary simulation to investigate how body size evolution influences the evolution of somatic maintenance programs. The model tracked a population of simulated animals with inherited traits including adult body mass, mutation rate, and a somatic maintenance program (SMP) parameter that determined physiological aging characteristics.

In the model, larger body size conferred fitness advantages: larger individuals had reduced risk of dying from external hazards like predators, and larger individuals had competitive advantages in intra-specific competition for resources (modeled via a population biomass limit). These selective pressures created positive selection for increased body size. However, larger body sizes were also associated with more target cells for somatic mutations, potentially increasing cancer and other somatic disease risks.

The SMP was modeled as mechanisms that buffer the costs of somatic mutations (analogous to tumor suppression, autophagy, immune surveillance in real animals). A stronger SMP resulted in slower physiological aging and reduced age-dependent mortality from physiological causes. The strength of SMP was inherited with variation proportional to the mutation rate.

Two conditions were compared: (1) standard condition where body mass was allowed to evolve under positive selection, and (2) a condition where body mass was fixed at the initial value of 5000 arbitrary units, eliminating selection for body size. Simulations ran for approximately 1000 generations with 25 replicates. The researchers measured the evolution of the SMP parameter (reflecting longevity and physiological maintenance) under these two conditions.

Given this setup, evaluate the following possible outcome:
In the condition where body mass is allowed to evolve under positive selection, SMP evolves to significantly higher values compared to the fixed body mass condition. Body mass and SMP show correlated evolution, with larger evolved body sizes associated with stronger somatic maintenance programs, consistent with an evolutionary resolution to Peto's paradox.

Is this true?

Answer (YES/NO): YES